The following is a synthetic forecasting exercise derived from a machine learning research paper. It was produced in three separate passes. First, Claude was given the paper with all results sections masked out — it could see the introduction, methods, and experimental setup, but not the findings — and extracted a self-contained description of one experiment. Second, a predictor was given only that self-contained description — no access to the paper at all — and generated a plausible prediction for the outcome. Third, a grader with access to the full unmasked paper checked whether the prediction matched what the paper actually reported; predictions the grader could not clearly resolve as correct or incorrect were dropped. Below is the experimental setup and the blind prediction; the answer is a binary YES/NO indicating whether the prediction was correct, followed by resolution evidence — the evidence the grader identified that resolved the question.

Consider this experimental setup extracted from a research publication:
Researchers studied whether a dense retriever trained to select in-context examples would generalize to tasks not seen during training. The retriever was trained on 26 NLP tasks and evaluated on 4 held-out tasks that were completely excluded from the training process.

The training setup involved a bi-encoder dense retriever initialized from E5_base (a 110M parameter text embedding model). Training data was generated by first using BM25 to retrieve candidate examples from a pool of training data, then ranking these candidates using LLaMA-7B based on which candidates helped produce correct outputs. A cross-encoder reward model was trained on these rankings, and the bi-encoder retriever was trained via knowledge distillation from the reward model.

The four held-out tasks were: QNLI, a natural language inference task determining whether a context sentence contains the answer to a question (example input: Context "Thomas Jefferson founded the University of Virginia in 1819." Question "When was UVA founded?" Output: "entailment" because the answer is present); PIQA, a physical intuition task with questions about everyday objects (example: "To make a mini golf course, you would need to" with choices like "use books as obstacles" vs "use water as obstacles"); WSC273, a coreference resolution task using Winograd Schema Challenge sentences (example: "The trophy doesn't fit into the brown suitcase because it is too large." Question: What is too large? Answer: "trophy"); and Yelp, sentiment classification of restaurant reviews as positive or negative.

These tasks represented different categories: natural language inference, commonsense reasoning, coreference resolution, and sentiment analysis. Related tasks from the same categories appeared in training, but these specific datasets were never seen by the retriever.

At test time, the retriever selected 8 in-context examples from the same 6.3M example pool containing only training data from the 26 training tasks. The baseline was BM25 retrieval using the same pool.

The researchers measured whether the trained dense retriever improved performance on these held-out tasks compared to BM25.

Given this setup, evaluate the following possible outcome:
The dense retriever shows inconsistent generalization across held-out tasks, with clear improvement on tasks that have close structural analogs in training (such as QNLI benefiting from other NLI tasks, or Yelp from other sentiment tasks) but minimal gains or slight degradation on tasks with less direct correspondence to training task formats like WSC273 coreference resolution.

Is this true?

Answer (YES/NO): NO